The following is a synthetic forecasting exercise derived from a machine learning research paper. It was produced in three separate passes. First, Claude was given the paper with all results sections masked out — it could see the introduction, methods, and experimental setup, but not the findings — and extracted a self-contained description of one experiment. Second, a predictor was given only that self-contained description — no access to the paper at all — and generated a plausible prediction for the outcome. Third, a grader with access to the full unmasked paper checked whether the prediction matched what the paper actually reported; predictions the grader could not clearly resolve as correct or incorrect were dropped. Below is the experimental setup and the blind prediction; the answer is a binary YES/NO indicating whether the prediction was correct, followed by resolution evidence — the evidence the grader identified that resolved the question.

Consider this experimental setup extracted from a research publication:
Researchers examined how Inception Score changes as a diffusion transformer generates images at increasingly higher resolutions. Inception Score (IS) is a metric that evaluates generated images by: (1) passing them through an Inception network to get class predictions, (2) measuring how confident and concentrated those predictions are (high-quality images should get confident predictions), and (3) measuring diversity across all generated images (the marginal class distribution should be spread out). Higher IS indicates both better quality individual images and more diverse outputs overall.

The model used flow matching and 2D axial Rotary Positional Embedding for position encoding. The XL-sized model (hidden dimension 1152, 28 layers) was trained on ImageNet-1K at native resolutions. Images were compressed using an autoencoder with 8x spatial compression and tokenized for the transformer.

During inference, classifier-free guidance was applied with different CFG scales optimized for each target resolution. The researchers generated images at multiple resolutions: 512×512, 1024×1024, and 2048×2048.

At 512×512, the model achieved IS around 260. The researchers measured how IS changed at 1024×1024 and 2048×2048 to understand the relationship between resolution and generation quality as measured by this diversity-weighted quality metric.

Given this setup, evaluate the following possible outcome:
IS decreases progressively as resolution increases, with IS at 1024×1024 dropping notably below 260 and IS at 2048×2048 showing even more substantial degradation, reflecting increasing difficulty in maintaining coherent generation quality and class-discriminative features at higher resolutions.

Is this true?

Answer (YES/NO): NO